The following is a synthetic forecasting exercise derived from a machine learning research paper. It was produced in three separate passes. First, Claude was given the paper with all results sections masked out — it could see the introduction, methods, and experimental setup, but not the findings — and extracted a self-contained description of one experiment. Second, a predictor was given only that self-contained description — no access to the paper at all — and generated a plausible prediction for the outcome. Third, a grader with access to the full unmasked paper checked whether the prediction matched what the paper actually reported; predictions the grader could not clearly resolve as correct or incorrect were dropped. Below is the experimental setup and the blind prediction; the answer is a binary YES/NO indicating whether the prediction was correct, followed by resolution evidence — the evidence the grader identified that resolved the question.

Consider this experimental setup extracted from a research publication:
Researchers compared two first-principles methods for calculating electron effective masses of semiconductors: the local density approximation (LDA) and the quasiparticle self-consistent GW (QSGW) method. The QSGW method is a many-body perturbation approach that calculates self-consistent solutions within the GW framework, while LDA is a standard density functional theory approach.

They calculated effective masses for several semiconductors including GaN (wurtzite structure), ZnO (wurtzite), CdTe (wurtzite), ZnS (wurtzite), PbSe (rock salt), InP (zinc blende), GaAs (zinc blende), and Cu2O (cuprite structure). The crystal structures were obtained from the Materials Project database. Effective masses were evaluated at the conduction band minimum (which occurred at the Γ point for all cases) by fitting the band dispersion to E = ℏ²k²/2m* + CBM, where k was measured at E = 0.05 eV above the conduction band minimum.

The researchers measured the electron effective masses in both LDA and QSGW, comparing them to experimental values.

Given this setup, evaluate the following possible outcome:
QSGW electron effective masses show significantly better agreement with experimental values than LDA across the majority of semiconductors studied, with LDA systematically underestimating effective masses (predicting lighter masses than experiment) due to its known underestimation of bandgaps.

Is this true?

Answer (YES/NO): NO